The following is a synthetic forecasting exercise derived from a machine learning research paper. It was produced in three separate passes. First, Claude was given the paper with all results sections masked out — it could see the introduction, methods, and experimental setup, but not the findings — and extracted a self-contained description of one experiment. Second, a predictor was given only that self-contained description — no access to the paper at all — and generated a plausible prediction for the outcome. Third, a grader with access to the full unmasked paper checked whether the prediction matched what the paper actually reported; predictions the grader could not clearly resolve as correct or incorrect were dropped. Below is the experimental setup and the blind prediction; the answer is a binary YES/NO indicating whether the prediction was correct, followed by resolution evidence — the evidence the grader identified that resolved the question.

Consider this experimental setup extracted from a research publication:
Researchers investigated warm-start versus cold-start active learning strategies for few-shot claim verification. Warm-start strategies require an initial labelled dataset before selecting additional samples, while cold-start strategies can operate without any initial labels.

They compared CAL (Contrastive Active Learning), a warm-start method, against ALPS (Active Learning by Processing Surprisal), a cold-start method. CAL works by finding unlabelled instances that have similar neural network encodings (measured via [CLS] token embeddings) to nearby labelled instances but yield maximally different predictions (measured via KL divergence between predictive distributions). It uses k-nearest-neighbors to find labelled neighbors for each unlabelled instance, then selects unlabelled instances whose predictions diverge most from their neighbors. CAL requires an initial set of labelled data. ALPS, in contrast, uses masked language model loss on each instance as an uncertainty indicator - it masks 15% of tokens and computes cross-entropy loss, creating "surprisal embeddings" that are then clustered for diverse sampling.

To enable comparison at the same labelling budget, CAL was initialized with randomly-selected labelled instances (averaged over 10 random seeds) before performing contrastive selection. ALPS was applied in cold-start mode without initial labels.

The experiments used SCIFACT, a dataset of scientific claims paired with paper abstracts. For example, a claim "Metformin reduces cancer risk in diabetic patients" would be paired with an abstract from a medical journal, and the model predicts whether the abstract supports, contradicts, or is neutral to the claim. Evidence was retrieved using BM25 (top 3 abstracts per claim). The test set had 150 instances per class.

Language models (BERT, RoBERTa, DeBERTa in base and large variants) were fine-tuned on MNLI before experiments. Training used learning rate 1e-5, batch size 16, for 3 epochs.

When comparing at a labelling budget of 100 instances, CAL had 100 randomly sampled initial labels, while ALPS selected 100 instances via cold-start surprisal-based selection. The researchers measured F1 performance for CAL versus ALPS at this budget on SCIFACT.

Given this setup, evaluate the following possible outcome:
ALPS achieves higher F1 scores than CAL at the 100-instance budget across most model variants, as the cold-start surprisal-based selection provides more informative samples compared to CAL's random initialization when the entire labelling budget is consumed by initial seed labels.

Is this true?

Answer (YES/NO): NO